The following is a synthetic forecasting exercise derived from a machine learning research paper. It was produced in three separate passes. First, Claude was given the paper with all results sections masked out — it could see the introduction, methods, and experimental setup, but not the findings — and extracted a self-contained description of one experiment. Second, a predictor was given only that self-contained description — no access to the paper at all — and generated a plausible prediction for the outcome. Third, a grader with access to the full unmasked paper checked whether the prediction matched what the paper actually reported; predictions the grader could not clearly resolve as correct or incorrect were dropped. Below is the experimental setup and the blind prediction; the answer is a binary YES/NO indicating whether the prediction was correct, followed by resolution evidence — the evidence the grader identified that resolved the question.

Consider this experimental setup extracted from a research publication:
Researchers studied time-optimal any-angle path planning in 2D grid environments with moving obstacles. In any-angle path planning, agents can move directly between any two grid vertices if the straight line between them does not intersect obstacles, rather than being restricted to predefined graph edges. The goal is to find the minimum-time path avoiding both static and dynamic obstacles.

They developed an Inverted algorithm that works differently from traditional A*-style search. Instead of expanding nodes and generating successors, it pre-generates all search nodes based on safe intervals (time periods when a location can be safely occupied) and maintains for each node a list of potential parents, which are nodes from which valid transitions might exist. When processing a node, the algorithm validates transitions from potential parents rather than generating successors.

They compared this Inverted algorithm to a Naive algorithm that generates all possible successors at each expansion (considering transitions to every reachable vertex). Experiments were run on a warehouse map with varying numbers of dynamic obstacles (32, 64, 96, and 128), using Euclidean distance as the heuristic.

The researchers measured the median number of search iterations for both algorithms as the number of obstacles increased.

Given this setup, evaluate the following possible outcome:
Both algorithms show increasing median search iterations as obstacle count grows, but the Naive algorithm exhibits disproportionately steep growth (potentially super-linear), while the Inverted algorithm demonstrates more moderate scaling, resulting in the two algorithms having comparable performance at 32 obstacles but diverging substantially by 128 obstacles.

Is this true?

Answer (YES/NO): NO